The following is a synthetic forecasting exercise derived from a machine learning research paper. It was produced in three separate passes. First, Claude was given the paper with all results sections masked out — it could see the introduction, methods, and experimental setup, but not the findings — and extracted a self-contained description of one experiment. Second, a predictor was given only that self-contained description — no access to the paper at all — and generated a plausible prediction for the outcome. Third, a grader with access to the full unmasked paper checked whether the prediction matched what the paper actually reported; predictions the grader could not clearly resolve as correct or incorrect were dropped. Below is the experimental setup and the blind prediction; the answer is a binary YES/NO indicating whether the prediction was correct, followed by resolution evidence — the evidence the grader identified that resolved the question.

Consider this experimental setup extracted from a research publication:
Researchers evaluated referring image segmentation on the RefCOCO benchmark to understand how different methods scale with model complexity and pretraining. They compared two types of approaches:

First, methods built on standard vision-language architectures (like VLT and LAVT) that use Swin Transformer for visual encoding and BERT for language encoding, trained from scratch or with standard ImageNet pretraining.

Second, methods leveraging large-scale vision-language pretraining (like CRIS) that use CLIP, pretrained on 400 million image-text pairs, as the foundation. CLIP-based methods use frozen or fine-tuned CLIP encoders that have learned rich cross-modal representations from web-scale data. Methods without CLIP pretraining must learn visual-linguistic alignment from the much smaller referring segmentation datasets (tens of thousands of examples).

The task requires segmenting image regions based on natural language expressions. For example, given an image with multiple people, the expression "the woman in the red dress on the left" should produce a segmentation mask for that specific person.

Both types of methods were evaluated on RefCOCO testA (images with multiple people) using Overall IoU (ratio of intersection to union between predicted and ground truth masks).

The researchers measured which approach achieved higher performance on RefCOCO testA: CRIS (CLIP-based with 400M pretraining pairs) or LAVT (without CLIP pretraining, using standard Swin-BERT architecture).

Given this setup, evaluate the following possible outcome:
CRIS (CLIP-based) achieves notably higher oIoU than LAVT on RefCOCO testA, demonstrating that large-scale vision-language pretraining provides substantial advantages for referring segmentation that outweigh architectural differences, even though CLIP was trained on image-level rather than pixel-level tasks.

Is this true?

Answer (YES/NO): NO